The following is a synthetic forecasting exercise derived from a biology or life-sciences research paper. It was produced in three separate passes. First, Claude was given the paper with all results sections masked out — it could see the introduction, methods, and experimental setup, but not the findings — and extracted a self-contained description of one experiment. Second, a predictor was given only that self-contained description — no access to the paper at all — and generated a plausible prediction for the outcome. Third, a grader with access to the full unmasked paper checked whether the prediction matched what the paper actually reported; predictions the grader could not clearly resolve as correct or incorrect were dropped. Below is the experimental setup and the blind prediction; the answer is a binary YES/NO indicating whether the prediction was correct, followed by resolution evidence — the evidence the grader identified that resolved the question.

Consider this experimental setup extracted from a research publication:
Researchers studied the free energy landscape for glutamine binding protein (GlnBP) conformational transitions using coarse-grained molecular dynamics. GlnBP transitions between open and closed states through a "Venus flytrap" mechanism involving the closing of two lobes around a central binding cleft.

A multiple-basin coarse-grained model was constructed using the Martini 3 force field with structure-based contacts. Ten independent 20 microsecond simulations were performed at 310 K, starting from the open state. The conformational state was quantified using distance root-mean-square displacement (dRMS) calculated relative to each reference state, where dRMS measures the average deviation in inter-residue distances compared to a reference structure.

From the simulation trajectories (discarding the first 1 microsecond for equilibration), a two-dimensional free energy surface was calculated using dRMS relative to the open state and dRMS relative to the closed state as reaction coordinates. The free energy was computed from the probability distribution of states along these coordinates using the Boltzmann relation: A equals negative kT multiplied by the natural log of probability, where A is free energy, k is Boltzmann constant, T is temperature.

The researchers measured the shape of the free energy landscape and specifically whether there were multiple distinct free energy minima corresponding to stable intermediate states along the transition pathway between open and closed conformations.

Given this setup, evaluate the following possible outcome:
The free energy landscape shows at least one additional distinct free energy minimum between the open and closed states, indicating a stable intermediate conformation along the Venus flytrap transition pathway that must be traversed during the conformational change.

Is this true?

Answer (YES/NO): NO